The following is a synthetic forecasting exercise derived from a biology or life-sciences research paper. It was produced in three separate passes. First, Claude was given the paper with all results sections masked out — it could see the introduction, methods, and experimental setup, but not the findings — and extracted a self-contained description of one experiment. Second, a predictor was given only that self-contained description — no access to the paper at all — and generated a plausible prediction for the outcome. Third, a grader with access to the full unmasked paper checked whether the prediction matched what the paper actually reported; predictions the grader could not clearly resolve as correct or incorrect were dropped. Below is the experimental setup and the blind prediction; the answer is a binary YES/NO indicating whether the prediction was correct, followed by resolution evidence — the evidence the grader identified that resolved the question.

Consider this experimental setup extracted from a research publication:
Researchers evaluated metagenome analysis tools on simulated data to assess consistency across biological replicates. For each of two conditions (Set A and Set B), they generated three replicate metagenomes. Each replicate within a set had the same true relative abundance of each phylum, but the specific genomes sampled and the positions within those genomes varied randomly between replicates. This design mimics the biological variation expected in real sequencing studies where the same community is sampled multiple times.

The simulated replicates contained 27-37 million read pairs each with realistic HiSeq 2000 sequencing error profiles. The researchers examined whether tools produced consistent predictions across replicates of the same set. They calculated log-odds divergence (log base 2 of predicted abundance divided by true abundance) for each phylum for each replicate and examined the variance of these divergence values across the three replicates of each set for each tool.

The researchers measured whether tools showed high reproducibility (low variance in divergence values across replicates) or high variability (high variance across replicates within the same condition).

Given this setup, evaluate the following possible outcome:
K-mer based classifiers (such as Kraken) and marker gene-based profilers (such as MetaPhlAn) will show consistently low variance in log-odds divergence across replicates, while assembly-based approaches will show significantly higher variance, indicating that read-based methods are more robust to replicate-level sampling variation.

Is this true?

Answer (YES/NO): NO